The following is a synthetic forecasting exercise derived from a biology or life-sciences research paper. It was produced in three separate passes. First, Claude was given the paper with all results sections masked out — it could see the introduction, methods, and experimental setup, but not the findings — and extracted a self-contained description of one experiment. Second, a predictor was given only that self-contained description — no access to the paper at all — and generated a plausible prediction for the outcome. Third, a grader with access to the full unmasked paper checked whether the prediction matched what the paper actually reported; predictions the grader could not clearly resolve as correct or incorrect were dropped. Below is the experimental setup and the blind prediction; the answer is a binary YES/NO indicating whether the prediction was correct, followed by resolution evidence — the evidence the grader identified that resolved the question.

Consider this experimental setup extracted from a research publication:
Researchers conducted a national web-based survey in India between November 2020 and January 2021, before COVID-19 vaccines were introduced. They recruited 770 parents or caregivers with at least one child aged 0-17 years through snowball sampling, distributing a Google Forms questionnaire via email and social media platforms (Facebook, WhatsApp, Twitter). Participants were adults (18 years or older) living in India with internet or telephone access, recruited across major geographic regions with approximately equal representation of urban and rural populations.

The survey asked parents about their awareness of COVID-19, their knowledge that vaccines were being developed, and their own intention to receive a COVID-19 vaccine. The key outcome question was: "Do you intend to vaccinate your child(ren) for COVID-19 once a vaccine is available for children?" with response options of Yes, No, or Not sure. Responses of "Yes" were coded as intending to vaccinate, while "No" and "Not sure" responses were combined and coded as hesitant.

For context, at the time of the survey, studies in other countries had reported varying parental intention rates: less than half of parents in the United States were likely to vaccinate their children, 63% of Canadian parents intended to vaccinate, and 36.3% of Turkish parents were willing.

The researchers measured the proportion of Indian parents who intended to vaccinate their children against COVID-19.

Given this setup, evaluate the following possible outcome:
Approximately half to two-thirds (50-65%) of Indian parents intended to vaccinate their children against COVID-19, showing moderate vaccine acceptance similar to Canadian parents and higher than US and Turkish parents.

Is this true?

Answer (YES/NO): NO